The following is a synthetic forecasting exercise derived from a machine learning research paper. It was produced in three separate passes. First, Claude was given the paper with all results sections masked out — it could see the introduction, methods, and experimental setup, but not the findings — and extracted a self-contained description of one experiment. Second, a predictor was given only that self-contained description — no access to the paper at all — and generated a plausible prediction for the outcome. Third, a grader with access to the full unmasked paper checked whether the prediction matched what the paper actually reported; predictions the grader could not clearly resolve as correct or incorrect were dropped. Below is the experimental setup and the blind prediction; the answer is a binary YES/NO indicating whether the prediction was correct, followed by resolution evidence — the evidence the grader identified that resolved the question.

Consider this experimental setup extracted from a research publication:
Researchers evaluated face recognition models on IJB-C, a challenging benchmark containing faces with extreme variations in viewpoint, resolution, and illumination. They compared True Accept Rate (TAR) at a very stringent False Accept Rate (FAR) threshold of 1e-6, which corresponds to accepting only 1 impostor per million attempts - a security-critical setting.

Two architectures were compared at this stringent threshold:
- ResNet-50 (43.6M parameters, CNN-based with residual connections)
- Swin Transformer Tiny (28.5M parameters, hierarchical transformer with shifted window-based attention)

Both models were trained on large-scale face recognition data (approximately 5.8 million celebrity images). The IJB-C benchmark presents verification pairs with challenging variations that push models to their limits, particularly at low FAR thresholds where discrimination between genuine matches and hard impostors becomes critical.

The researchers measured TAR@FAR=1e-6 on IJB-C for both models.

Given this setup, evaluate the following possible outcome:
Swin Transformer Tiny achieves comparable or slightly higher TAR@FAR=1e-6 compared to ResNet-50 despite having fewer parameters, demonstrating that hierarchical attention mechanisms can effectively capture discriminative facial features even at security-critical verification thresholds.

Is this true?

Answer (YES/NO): NO